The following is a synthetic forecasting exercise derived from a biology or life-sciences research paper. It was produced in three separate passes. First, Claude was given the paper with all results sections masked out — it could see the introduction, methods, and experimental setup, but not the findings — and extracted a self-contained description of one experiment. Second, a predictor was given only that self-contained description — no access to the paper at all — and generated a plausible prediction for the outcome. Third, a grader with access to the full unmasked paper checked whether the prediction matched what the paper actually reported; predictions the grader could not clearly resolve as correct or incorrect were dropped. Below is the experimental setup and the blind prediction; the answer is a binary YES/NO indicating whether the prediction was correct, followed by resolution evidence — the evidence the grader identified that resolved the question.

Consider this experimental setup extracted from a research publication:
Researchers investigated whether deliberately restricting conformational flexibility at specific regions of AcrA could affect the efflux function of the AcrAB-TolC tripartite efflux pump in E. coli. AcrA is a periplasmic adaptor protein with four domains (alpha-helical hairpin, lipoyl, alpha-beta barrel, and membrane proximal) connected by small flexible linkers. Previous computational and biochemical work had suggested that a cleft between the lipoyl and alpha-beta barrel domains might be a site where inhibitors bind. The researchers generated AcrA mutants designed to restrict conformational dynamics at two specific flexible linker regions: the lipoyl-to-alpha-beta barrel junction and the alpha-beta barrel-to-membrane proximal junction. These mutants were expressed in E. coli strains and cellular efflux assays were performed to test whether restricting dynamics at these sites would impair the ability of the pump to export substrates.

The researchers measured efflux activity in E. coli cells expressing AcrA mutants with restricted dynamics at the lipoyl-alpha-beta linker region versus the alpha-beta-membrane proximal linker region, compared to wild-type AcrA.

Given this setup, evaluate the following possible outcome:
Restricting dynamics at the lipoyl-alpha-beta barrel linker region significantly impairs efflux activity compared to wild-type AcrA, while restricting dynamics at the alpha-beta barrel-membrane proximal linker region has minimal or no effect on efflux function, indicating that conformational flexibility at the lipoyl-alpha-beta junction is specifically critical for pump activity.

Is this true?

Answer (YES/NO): NO